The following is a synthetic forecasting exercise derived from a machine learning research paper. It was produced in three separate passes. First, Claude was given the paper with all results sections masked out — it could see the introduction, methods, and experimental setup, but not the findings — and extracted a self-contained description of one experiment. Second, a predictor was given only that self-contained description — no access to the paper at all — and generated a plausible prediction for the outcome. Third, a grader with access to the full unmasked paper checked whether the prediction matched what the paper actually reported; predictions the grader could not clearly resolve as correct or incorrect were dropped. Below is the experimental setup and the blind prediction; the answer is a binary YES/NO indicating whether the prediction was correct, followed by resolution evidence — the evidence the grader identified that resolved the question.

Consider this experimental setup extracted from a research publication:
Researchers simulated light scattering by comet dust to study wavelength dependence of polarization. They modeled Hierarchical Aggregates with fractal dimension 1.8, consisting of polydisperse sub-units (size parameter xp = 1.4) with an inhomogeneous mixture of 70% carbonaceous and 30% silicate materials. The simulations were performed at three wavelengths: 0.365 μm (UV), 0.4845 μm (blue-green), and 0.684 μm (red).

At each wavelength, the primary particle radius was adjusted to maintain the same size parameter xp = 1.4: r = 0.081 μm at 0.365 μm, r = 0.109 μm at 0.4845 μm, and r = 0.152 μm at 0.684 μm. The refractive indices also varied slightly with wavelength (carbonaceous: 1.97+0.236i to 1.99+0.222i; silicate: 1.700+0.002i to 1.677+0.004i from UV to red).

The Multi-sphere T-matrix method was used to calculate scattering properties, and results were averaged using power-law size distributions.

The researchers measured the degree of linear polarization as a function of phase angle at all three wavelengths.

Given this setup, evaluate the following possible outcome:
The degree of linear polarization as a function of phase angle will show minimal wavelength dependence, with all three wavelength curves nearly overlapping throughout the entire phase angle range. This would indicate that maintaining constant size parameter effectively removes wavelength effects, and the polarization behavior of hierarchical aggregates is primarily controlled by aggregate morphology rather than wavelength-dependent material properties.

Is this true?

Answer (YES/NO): NO